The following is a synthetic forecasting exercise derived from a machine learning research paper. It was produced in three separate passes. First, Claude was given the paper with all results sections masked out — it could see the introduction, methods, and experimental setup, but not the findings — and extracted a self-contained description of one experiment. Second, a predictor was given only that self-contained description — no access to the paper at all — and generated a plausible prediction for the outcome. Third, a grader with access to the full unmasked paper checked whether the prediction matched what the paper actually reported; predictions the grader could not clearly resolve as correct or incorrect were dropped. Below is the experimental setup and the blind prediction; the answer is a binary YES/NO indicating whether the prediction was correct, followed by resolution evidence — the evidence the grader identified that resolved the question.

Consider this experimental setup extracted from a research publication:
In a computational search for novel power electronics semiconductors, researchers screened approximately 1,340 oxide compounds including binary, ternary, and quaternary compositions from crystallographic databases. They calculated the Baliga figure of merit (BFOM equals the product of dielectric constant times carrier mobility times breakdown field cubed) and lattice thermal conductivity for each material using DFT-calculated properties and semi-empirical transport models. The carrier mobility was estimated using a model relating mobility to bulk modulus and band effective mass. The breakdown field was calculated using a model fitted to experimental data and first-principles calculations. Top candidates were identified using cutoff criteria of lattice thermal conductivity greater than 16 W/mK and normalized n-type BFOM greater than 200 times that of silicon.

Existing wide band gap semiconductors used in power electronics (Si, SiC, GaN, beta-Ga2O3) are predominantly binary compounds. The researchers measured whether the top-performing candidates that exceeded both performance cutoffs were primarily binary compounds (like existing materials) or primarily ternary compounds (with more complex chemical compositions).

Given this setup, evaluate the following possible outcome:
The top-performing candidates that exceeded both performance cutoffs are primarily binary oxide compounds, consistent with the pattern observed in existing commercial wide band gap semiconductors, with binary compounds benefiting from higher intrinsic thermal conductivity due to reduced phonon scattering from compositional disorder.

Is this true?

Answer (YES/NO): NO